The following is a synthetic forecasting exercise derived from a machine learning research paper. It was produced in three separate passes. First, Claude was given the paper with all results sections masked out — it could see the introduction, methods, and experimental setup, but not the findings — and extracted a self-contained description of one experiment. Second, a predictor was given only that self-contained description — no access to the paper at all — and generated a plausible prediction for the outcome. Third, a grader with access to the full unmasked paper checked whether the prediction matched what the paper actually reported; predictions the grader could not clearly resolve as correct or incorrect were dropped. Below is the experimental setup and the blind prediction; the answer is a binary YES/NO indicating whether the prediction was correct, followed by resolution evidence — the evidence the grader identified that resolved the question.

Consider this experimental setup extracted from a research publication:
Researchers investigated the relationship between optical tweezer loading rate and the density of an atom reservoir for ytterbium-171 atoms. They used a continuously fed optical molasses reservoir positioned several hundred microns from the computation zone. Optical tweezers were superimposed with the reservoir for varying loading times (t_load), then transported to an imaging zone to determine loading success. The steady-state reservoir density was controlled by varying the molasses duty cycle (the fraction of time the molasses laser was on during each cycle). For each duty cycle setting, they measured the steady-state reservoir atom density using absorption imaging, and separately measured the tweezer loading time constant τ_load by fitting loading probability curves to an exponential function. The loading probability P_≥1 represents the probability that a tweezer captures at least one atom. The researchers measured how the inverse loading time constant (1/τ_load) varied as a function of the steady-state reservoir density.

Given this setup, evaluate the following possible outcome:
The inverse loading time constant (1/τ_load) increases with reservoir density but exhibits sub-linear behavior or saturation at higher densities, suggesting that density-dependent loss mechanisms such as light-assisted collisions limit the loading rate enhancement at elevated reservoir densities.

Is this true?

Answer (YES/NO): NO